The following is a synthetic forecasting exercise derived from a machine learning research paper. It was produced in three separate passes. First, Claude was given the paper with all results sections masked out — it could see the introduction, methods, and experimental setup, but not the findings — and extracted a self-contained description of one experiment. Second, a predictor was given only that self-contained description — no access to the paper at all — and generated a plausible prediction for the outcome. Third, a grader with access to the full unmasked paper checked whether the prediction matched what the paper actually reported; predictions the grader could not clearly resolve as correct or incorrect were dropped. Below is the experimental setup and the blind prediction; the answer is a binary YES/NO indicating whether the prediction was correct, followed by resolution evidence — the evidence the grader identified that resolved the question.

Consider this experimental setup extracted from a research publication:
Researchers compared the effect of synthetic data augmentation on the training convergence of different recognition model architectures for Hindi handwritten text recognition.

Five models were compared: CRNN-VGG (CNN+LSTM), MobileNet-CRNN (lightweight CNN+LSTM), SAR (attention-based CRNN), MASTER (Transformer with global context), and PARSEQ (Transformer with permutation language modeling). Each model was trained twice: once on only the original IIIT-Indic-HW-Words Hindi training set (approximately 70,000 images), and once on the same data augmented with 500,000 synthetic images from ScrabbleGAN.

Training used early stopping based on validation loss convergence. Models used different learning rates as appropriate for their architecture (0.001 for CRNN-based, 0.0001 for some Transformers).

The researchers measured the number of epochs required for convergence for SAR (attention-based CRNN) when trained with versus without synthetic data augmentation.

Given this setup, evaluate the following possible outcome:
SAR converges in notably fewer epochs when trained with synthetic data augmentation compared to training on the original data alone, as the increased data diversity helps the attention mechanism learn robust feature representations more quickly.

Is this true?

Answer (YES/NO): YES